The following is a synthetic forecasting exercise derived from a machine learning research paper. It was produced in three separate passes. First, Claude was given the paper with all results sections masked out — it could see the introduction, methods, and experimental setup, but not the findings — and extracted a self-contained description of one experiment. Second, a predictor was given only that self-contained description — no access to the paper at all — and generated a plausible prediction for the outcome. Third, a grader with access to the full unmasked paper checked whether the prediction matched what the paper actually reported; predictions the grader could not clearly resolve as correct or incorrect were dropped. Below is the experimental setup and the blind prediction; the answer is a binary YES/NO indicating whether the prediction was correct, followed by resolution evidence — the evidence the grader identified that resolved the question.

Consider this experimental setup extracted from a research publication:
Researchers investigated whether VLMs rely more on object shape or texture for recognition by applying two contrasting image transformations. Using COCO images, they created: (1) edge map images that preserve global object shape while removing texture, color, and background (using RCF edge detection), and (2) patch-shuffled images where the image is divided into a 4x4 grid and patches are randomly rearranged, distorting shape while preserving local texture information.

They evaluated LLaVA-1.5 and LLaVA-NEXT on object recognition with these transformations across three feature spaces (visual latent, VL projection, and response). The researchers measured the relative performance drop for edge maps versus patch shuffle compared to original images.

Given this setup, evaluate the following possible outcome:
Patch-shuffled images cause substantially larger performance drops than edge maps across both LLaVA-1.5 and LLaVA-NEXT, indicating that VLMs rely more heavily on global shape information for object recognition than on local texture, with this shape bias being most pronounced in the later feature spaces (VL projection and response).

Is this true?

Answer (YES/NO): NO